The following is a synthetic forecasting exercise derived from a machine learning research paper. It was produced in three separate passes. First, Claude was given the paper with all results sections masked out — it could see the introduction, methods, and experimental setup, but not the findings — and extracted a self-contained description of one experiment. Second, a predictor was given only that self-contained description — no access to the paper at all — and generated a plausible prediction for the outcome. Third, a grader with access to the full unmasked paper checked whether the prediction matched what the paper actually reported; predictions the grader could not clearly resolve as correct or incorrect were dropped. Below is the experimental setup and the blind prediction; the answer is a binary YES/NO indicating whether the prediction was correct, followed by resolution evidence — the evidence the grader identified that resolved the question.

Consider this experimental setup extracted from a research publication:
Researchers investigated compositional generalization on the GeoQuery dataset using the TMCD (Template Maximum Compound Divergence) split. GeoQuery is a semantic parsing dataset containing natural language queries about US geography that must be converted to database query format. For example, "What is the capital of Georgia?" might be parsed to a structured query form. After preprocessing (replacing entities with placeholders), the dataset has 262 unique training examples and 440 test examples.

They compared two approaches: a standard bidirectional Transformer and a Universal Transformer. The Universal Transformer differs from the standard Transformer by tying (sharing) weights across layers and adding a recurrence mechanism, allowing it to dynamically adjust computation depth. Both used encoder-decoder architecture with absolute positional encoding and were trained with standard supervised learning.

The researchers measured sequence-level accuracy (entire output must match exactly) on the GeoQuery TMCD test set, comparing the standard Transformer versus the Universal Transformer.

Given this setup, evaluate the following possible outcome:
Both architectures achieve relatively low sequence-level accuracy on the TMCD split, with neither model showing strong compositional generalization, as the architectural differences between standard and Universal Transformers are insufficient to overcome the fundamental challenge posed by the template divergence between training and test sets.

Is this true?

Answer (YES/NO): YES